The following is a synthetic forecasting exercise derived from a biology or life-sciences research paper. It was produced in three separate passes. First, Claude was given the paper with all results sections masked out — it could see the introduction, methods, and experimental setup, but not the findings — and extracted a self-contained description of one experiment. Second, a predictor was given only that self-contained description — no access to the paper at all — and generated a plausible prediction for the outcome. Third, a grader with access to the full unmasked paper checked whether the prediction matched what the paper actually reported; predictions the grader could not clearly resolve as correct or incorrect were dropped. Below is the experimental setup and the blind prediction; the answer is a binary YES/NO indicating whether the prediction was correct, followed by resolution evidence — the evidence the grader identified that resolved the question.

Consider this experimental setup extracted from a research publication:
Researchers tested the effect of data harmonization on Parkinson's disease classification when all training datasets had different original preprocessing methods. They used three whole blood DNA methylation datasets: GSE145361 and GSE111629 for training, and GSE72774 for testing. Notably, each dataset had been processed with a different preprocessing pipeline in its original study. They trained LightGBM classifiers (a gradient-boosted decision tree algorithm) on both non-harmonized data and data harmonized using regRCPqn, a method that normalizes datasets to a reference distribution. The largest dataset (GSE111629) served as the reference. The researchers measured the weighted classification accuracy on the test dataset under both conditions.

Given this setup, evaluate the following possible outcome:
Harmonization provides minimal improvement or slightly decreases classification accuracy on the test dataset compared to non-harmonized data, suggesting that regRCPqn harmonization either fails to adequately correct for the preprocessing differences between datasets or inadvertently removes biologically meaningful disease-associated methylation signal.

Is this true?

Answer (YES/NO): NO